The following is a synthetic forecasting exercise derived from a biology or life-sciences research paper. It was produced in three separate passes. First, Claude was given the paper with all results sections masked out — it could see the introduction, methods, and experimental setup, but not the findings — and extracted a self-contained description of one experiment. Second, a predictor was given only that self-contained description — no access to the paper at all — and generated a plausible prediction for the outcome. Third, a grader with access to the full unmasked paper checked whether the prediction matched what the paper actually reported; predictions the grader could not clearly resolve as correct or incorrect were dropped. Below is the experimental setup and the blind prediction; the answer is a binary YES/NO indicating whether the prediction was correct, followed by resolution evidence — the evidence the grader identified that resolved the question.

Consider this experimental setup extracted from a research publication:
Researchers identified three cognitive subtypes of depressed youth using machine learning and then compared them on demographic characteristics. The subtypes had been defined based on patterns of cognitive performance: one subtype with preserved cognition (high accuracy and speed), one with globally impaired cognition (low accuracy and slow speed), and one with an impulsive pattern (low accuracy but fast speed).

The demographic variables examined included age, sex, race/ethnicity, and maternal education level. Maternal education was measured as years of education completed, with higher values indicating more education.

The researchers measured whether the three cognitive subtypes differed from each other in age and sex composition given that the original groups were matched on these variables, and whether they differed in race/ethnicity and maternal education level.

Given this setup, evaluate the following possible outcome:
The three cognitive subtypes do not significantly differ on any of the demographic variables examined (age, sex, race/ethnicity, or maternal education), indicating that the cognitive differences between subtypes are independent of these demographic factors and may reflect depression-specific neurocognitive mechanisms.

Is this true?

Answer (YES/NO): NO